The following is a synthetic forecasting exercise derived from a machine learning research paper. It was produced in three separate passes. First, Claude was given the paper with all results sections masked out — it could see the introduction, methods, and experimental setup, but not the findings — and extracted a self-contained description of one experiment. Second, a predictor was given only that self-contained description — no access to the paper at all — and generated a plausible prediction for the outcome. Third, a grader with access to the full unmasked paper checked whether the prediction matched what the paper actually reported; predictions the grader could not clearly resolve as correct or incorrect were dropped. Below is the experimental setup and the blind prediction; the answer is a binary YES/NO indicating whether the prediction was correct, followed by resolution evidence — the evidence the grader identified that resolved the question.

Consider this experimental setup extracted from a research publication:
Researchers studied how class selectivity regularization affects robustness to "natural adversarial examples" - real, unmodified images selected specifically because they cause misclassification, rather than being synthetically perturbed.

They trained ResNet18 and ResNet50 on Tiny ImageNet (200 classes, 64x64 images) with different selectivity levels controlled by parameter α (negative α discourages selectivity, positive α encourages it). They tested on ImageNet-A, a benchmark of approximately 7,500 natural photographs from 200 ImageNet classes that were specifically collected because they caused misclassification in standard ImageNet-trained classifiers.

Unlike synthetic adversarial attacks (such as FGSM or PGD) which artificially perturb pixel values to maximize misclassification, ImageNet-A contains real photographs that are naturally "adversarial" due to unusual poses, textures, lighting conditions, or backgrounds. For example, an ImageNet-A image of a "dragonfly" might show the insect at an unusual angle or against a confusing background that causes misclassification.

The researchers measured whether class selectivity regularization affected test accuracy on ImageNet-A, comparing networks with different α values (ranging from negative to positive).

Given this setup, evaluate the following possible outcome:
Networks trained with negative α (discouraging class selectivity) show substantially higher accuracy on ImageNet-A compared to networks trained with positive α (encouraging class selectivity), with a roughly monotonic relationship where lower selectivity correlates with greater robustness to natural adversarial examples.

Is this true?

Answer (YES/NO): NO